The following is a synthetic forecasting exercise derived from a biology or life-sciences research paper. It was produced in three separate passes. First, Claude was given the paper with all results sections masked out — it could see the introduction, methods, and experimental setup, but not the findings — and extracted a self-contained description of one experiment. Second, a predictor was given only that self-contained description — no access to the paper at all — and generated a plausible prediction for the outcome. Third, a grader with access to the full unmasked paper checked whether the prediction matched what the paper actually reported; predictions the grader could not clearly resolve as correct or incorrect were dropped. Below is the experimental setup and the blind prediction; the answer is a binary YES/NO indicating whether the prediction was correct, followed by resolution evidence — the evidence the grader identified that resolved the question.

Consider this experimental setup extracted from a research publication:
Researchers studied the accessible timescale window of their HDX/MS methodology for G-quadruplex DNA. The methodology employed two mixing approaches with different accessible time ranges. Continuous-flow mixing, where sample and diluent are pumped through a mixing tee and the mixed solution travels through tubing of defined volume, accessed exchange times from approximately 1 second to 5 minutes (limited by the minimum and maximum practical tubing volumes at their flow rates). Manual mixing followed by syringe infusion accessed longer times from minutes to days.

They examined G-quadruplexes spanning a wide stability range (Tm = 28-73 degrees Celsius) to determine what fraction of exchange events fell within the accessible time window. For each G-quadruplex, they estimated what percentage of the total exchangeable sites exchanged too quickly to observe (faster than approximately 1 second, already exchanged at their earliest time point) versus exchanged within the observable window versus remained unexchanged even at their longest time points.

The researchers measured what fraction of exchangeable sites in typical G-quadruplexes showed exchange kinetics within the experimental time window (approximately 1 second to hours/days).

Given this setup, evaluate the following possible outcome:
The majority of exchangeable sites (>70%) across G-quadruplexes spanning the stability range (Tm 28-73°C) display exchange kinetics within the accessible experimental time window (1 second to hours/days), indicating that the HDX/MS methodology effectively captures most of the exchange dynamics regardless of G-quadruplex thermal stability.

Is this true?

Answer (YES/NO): NO